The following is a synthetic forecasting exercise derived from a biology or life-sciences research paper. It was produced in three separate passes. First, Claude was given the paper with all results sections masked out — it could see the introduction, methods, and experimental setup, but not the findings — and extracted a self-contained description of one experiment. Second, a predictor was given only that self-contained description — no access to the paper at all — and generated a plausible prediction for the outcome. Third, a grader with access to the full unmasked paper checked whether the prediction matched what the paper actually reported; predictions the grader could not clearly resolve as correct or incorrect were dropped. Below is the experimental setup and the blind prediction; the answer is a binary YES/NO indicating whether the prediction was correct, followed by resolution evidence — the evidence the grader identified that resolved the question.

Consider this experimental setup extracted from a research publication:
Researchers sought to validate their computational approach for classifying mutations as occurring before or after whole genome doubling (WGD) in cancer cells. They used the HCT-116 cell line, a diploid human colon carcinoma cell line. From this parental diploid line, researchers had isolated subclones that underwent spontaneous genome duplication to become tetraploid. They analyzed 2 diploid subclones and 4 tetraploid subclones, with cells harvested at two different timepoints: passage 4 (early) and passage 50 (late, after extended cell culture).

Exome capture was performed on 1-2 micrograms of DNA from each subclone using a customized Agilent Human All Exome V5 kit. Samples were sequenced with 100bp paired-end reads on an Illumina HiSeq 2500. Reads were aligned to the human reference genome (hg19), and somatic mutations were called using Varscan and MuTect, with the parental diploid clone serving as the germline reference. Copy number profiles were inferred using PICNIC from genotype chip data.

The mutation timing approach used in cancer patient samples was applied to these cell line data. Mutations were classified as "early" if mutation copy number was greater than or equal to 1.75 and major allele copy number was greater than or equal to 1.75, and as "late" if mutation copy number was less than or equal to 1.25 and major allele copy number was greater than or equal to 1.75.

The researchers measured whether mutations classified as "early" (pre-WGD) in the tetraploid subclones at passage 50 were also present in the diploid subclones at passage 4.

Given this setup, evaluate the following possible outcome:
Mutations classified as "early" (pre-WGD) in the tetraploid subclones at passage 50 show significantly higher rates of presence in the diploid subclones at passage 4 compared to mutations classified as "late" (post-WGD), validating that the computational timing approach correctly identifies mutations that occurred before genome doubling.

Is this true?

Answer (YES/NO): YES